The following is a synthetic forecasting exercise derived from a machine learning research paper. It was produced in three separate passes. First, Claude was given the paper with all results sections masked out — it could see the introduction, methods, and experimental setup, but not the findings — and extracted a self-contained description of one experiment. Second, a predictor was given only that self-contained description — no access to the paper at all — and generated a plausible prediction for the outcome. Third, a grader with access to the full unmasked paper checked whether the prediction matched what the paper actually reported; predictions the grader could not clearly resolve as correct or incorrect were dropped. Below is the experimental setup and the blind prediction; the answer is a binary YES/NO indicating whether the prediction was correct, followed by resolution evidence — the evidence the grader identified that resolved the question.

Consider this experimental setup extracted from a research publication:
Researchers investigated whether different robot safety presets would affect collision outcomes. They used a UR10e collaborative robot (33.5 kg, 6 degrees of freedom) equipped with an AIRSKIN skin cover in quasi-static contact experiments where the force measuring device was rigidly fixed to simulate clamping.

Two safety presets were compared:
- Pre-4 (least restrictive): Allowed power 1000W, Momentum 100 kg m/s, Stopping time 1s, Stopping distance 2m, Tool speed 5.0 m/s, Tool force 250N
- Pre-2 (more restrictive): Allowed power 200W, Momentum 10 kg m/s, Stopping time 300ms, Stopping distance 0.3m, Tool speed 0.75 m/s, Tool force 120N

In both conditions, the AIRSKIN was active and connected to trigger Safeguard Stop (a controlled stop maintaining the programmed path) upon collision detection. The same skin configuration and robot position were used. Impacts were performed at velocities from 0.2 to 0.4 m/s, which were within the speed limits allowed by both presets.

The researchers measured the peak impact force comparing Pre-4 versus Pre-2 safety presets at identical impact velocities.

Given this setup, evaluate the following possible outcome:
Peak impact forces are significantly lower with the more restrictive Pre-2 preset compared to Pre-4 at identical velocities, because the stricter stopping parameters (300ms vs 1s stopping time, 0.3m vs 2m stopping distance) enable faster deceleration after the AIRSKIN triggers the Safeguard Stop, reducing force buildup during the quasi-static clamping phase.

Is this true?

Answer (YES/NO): YES